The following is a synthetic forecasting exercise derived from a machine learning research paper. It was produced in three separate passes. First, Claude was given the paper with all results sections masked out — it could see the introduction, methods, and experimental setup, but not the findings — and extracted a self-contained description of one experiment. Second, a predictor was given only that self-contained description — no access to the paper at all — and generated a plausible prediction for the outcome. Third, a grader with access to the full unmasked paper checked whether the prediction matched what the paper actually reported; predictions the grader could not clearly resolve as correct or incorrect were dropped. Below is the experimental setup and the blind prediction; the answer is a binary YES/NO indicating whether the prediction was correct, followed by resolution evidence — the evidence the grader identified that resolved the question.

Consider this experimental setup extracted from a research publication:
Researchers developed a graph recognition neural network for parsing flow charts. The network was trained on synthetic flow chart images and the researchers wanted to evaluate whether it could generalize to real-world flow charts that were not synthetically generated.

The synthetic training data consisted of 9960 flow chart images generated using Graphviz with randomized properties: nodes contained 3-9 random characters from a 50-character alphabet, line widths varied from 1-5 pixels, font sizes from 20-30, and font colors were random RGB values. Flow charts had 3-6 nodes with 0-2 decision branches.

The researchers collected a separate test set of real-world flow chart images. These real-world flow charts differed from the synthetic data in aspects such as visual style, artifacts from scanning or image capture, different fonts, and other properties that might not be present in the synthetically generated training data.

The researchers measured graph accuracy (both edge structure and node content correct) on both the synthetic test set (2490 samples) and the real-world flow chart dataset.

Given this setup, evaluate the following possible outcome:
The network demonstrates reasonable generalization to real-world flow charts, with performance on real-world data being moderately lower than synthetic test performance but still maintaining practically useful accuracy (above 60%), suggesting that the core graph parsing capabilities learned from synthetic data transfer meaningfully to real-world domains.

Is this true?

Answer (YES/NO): YES